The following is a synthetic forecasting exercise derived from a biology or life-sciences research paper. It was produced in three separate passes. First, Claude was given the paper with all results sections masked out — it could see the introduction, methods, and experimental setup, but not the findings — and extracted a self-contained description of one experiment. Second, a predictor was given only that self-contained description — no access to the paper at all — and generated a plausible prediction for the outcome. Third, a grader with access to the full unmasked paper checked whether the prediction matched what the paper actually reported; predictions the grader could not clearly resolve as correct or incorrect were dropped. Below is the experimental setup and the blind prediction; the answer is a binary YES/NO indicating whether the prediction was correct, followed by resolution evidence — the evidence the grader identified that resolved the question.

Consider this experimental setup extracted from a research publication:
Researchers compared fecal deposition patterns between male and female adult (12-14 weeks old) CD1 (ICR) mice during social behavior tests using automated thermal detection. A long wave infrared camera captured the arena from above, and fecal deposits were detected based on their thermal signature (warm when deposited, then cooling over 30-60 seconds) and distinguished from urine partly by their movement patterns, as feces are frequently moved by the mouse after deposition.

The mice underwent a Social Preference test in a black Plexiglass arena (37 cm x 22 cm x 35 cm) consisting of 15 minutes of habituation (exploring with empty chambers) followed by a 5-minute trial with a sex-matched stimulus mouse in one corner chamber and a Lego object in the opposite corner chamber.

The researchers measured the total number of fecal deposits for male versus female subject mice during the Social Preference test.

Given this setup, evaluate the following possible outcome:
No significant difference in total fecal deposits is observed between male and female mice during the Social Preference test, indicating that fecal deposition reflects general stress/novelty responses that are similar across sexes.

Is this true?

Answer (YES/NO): YES